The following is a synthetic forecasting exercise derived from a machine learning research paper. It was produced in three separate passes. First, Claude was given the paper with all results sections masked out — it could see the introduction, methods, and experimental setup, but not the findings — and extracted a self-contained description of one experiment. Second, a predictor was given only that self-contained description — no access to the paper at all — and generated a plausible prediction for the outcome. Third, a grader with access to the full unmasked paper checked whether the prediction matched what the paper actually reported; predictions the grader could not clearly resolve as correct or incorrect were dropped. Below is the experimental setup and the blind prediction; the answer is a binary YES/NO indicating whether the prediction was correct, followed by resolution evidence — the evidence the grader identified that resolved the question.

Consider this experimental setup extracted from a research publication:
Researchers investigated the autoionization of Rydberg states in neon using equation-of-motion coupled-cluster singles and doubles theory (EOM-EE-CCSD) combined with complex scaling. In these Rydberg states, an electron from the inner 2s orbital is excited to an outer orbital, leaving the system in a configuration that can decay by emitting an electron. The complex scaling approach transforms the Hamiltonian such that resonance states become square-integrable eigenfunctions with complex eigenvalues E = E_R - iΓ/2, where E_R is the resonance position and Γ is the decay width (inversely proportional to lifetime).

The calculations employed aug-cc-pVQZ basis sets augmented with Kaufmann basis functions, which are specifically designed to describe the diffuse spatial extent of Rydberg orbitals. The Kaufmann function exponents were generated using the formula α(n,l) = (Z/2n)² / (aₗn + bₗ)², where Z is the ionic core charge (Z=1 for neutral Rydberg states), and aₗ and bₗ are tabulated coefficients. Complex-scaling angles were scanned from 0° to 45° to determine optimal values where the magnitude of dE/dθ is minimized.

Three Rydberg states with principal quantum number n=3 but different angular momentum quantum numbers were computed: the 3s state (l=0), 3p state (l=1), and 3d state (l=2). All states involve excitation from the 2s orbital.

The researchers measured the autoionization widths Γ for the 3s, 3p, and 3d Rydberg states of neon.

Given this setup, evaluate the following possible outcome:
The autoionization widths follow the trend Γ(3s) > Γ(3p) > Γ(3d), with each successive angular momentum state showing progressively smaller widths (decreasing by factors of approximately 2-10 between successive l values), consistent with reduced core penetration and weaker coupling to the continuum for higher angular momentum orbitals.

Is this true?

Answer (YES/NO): YES